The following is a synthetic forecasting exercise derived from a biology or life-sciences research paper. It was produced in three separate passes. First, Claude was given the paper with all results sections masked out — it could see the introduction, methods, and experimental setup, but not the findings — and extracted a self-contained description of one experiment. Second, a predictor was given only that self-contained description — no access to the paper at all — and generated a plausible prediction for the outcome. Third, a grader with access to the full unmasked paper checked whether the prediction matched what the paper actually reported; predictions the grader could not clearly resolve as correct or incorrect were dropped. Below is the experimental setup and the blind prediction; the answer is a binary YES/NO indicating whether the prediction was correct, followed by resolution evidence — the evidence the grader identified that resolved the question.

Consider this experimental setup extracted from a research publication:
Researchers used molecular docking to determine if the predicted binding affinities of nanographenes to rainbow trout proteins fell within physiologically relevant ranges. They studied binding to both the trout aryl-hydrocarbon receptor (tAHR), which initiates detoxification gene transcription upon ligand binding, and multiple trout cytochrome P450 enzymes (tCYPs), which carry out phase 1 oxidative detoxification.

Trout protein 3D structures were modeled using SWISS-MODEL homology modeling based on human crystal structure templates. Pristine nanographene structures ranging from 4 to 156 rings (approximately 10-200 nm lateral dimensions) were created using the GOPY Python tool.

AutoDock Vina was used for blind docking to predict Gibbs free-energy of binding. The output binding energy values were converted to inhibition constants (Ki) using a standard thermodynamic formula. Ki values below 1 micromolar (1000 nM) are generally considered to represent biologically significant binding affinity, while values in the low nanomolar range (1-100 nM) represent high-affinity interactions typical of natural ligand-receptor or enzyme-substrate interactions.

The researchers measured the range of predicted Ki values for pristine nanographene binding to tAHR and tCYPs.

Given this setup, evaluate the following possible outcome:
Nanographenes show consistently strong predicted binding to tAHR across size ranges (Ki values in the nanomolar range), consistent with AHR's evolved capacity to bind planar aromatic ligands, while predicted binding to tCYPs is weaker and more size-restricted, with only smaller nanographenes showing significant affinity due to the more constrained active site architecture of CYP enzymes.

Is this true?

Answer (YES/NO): YES